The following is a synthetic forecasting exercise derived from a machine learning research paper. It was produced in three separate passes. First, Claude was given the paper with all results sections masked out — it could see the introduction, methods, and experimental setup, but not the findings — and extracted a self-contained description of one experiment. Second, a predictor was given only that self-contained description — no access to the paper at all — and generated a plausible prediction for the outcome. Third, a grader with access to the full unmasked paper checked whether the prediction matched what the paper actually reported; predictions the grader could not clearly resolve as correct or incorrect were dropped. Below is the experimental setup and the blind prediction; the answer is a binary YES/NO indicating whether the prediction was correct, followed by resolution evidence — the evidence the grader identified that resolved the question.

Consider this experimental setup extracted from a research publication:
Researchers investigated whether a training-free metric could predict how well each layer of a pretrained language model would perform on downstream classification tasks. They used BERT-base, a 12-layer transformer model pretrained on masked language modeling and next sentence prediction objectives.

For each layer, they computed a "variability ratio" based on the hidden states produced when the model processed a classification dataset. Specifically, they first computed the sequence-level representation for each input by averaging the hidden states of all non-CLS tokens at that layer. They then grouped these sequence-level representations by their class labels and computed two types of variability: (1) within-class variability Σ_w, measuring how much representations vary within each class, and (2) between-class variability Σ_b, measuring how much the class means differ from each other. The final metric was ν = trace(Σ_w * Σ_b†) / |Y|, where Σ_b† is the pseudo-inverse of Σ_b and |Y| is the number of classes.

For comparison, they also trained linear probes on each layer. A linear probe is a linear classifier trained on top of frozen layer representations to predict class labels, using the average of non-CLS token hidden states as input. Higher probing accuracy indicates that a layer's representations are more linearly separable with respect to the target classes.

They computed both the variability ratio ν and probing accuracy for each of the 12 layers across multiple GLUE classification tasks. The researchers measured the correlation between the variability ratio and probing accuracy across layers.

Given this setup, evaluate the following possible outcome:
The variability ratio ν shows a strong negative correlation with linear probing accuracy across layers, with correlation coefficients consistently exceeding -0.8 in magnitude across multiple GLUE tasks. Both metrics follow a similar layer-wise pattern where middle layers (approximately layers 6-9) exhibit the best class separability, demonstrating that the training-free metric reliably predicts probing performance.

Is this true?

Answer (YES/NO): NO